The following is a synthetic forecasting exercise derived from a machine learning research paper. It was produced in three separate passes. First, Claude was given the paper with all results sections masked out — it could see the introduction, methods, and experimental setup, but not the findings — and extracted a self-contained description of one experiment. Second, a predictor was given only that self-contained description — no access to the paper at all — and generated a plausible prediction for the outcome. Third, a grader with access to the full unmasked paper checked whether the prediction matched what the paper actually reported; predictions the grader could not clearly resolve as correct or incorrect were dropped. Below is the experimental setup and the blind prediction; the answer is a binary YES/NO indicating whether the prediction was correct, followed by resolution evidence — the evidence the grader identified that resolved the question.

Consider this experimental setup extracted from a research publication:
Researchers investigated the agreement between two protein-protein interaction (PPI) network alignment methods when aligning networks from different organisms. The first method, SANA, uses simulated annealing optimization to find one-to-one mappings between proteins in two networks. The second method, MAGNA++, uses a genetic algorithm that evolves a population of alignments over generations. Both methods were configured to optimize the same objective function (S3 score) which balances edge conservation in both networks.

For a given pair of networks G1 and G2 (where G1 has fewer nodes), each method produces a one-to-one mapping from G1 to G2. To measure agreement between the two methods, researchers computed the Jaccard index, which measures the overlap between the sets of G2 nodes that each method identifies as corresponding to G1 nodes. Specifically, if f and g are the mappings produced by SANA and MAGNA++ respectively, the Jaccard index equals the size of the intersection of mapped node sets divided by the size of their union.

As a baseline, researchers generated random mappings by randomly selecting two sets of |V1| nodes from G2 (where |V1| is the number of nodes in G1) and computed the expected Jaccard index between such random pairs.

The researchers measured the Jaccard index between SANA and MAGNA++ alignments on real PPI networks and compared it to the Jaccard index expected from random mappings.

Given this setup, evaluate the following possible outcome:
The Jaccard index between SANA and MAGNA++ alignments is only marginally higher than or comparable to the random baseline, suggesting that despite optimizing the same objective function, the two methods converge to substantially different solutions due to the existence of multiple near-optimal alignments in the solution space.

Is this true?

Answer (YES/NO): YES